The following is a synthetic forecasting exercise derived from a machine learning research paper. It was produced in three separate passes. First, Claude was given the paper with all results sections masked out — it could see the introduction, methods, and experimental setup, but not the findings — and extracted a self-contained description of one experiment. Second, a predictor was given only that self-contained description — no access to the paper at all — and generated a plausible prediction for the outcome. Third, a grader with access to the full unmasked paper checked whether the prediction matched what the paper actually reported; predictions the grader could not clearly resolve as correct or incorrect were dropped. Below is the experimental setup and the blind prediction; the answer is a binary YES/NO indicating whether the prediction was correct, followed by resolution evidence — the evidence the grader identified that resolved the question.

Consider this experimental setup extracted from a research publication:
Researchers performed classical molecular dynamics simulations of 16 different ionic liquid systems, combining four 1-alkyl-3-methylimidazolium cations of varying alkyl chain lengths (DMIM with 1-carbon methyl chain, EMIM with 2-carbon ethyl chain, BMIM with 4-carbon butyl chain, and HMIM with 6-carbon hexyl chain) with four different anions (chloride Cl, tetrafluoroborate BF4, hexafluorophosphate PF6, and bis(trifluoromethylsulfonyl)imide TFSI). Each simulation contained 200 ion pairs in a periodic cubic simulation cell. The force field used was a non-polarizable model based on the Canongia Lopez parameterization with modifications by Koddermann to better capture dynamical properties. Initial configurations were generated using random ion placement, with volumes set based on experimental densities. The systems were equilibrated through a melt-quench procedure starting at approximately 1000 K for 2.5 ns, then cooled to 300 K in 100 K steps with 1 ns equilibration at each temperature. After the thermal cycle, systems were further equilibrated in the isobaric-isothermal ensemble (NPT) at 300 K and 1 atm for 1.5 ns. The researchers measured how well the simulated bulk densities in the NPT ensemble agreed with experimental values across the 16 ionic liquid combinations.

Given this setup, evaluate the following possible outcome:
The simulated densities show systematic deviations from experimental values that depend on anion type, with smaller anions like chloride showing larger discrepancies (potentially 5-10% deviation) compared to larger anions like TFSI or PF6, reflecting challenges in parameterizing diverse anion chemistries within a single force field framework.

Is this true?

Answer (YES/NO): NO